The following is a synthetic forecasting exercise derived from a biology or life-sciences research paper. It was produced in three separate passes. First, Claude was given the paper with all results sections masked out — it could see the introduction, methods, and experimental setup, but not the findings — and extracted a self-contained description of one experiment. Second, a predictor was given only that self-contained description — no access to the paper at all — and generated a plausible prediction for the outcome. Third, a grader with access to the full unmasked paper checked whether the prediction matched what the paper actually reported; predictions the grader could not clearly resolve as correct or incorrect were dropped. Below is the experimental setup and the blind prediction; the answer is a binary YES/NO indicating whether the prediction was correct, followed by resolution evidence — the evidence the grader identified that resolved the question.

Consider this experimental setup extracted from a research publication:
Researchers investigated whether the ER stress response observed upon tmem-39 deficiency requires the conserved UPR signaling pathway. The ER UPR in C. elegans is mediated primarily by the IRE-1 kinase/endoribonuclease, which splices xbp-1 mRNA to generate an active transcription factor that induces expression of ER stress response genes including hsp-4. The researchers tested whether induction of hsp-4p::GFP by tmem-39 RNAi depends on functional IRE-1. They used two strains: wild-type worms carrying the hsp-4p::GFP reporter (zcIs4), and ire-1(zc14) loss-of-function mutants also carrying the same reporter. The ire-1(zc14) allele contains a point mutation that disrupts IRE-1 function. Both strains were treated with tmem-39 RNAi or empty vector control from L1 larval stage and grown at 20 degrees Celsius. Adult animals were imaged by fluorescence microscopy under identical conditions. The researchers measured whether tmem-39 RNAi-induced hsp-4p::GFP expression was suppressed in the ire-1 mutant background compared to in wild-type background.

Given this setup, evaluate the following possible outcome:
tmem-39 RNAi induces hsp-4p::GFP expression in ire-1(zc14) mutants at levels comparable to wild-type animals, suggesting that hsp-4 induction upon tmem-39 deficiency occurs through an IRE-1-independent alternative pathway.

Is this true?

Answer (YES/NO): NO